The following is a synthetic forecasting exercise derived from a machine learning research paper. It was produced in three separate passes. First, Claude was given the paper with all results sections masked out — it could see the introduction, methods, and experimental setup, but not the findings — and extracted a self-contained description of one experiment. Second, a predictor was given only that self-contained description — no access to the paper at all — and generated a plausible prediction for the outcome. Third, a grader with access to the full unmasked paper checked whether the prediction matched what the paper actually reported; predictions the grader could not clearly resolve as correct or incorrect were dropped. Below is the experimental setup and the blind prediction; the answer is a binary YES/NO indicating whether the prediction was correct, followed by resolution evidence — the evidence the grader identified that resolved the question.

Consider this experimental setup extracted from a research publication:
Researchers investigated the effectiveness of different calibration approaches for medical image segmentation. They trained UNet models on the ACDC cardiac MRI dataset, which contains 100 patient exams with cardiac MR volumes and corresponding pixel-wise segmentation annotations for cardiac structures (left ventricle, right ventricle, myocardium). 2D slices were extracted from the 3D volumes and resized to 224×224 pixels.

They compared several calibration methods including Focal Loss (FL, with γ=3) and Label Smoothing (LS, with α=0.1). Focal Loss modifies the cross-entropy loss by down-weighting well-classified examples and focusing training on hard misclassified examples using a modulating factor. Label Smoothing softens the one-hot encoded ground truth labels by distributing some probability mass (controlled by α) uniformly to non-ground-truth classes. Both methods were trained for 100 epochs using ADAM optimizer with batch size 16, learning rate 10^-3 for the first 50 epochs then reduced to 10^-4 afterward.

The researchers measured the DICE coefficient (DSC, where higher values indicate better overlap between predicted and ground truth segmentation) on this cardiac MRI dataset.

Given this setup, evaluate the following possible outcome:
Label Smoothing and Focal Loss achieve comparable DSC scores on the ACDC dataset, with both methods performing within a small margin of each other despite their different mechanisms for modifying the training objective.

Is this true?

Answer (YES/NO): NO